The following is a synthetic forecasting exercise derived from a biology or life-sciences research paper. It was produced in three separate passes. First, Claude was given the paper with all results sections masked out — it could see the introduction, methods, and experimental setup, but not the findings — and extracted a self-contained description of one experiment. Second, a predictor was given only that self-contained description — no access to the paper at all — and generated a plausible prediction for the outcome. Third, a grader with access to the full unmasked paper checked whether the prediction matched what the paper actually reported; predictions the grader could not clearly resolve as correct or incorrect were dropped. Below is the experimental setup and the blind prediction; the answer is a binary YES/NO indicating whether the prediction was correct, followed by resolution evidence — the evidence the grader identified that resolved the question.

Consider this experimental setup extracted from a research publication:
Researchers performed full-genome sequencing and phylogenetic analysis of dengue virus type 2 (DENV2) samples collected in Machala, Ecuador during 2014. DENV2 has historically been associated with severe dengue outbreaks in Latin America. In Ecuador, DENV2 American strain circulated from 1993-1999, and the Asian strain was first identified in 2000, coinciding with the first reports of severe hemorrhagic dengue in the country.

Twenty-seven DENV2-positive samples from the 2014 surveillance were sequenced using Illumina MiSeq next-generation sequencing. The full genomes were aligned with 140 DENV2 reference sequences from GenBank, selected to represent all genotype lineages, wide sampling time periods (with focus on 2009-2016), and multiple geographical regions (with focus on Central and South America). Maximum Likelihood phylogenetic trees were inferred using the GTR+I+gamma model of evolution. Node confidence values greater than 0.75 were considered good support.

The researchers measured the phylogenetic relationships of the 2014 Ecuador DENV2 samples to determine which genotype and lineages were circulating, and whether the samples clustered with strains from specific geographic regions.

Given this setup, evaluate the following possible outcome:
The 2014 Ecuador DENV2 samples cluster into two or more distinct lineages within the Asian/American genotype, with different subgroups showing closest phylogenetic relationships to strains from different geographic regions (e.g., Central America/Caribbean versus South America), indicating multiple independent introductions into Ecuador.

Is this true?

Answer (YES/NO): NO